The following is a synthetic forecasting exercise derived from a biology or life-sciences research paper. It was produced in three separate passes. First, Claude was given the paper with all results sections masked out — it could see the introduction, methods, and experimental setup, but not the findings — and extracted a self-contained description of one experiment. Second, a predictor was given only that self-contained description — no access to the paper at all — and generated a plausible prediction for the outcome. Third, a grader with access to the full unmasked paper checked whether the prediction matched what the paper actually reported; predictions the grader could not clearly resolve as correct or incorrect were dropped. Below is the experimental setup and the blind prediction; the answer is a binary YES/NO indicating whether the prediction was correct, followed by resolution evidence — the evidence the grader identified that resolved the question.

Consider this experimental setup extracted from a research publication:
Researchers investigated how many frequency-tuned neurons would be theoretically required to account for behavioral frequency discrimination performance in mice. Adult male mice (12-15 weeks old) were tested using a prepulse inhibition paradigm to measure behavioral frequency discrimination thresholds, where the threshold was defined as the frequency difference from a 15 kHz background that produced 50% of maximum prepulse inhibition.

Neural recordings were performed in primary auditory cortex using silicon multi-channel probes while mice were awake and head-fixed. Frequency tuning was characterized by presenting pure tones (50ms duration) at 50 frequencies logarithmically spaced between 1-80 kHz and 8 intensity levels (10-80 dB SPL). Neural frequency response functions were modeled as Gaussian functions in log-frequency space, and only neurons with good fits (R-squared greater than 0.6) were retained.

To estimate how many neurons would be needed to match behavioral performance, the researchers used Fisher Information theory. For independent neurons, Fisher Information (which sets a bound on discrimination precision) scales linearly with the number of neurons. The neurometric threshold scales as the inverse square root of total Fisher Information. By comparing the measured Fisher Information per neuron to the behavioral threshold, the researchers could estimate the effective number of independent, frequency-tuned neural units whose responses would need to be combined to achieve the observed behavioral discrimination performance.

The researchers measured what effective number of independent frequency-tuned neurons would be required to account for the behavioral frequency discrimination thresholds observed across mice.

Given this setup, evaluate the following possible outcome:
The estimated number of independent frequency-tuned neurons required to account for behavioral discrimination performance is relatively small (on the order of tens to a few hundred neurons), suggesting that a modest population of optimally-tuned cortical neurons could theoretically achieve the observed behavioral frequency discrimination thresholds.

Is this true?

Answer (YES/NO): NO